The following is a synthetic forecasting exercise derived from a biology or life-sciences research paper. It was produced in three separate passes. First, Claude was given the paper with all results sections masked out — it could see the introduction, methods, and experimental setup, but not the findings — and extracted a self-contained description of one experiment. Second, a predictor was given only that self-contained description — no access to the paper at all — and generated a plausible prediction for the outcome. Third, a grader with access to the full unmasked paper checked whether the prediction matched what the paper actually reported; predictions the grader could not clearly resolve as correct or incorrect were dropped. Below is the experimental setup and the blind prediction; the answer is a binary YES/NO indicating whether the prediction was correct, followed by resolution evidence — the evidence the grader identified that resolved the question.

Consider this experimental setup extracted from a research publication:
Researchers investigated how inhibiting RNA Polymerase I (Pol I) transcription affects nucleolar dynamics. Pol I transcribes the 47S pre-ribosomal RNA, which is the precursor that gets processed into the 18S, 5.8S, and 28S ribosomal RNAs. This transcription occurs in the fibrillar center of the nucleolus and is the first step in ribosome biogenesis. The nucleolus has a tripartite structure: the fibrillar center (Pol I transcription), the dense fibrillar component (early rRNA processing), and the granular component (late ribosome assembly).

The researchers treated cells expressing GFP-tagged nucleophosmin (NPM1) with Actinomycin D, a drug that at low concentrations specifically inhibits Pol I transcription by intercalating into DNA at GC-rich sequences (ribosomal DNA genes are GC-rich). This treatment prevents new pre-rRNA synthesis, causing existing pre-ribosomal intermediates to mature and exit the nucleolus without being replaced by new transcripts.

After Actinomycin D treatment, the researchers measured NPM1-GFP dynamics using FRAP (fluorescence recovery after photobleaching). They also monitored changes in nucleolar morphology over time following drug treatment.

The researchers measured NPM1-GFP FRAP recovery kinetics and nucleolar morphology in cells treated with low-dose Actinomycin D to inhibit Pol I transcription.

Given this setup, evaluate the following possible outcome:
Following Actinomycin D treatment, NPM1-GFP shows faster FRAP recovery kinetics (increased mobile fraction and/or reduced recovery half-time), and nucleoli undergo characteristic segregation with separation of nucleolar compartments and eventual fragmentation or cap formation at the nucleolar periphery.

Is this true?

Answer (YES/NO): NO